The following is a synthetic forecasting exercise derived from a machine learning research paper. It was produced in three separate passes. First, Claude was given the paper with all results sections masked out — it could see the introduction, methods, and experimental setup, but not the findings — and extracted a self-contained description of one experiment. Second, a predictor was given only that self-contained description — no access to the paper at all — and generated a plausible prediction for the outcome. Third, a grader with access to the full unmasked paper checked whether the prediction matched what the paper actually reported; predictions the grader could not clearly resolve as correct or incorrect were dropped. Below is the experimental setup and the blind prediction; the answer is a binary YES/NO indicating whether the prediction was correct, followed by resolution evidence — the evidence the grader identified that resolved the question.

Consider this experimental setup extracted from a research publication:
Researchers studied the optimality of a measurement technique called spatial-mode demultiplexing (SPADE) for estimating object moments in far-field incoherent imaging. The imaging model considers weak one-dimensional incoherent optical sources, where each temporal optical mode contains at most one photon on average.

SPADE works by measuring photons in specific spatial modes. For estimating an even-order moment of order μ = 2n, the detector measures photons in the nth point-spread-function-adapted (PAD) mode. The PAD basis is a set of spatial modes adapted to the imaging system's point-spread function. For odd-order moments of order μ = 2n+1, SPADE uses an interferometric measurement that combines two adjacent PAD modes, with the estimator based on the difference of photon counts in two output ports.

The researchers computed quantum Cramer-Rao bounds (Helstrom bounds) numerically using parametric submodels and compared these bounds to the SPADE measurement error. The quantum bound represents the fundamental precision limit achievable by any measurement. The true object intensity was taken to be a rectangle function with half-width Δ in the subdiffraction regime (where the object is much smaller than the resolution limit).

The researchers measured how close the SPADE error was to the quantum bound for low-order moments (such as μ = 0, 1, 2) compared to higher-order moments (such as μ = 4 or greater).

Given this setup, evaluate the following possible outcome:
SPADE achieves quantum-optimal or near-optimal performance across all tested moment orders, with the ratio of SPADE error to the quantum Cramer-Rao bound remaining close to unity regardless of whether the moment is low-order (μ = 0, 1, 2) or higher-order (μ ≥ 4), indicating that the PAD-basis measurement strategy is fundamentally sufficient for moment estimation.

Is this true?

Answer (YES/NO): NO